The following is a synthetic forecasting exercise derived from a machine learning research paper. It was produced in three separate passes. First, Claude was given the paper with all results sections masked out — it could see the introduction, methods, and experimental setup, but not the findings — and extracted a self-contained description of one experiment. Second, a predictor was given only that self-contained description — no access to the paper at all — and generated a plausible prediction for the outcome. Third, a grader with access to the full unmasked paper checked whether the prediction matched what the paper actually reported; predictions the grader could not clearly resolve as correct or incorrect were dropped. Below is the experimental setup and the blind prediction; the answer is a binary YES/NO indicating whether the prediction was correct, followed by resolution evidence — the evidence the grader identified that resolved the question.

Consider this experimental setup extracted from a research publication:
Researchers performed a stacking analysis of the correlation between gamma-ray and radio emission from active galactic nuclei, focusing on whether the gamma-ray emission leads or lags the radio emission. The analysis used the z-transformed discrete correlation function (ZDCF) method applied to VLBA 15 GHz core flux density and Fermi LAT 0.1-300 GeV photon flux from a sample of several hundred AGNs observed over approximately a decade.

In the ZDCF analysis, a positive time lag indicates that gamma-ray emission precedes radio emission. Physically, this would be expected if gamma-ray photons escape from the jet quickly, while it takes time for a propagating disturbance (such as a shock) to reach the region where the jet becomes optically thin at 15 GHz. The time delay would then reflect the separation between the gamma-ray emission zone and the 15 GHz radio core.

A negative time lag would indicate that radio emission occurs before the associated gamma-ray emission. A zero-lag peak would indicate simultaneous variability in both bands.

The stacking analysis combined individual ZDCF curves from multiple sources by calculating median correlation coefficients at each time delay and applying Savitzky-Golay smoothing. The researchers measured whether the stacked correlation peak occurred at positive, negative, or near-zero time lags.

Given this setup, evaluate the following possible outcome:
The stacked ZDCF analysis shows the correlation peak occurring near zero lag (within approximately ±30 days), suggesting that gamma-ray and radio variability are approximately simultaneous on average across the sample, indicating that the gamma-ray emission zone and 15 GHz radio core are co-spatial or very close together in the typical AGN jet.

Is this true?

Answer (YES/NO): NO